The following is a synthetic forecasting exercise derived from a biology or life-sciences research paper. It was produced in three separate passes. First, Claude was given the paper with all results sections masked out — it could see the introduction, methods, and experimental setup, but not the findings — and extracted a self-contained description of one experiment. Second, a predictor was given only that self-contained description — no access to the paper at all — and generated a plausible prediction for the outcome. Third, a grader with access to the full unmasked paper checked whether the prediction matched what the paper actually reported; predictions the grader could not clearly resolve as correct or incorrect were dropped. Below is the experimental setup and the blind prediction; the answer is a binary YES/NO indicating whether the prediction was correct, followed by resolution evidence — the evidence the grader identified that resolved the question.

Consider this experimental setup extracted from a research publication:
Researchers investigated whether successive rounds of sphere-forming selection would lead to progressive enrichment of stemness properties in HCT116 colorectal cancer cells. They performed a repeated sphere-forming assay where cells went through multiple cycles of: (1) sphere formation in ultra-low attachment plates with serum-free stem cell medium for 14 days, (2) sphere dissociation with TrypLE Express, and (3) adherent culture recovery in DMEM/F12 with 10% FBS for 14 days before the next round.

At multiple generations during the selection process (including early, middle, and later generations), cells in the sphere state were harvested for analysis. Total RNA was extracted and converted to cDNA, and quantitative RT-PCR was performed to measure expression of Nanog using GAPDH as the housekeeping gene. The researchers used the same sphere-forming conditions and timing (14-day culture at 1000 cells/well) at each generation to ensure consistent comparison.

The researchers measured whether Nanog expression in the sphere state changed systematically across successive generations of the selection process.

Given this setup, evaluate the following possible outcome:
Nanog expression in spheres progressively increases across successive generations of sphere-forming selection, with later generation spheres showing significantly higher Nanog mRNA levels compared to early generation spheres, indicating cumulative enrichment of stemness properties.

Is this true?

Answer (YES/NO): NO